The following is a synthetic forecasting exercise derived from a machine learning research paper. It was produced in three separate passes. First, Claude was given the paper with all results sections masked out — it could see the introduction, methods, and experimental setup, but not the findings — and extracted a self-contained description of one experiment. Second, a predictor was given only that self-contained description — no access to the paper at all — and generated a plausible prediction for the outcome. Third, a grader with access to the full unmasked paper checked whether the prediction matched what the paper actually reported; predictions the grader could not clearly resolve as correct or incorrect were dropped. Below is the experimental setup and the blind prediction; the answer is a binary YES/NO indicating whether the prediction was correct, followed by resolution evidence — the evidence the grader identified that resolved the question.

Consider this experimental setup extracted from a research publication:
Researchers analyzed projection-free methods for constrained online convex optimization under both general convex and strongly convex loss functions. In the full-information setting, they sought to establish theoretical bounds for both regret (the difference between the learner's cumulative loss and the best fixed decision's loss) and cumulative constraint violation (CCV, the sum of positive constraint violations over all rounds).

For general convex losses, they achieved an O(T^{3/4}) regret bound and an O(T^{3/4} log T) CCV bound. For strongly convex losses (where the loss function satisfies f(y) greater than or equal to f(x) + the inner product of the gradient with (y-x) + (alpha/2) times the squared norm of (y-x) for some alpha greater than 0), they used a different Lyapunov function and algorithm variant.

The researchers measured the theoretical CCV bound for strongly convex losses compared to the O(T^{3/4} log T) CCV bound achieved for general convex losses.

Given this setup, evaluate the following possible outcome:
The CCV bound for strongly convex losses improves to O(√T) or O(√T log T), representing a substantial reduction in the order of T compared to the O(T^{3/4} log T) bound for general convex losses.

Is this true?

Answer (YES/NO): NO